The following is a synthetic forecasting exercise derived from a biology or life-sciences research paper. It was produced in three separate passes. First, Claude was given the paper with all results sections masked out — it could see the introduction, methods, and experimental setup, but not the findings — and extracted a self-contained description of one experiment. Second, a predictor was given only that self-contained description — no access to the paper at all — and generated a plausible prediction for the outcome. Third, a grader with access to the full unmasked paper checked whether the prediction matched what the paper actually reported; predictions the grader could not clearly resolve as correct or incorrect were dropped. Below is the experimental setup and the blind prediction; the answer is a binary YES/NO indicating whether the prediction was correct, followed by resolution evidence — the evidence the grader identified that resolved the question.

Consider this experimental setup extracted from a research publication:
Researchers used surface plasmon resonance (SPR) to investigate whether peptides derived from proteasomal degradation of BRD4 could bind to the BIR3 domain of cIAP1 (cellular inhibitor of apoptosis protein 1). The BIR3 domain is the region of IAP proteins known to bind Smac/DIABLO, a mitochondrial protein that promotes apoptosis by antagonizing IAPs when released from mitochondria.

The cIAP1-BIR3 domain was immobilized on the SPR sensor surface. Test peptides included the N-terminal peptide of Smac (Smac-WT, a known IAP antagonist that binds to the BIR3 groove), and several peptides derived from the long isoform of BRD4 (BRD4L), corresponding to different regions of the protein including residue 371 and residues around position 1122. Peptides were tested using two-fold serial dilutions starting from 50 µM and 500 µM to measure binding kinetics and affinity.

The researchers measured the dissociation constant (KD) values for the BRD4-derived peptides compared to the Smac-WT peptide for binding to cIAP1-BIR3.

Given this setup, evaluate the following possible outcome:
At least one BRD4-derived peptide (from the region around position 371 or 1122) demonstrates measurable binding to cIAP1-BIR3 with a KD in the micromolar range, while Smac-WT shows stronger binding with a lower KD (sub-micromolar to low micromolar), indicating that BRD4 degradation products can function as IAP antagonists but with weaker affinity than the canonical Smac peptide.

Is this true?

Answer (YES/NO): NO